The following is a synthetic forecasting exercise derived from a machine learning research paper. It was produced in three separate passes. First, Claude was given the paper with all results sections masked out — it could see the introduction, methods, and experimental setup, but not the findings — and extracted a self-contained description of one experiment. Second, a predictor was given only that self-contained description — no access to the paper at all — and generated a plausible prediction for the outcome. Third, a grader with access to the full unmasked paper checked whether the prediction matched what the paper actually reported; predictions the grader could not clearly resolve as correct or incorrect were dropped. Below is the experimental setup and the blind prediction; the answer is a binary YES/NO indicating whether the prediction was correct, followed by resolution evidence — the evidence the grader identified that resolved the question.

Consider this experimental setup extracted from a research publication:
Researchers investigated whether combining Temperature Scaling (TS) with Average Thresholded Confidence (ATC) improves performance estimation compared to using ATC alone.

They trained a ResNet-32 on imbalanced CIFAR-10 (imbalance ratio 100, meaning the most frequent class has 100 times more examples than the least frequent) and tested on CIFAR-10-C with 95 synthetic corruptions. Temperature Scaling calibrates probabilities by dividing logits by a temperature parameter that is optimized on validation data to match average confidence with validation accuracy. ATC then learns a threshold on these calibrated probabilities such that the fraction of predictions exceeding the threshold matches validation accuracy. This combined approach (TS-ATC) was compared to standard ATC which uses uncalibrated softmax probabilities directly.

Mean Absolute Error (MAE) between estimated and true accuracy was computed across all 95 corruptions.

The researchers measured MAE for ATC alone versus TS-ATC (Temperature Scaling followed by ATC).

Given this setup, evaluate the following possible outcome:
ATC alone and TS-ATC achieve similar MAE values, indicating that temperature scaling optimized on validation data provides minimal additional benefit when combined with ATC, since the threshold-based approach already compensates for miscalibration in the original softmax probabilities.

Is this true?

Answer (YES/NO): NO